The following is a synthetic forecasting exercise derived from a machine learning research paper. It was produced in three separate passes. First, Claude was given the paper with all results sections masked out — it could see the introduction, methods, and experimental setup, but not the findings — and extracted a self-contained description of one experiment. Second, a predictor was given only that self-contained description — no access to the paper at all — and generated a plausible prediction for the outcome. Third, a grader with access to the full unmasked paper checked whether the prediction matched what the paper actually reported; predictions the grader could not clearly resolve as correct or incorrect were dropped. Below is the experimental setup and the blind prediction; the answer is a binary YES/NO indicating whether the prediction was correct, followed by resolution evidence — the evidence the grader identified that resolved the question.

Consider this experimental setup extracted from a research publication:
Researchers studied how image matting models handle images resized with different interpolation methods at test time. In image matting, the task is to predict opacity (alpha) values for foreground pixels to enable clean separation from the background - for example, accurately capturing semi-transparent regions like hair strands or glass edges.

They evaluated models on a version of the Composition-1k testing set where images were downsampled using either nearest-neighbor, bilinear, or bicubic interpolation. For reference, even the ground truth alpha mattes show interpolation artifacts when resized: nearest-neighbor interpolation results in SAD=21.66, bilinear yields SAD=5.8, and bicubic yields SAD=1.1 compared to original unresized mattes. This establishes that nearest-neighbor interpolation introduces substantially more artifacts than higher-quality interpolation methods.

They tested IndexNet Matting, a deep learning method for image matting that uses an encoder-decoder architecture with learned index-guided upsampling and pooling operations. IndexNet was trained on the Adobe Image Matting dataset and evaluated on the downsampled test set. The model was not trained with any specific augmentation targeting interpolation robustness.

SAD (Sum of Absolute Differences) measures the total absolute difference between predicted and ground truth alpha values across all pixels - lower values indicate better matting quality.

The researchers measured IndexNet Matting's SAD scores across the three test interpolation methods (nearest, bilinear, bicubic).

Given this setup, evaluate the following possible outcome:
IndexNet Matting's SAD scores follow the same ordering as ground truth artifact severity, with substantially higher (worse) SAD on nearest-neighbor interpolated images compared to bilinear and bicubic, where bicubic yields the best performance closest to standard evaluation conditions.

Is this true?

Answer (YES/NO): YES